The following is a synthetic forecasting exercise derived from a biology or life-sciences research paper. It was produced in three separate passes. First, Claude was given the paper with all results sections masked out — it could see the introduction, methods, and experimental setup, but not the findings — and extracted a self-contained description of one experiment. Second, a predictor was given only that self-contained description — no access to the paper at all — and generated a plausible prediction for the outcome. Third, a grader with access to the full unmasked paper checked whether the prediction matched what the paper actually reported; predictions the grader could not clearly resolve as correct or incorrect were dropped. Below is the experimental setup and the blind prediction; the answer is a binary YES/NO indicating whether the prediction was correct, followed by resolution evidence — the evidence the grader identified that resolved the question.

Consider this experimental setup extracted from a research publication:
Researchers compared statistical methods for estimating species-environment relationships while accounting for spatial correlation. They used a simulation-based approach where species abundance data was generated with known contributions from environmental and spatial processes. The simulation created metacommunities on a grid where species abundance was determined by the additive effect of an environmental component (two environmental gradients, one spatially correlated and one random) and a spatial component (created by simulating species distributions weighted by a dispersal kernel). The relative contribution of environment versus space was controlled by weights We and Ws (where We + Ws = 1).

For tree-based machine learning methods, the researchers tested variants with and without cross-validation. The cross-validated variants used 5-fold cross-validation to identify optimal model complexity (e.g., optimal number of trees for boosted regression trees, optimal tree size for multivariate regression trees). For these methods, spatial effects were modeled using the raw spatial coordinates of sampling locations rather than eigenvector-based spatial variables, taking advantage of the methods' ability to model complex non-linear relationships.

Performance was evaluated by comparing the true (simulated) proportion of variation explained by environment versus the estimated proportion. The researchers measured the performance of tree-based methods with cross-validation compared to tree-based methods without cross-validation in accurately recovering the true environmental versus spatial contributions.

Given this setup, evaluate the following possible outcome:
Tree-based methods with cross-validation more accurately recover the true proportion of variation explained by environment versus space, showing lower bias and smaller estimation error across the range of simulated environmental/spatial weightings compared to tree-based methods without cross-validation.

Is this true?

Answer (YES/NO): NO